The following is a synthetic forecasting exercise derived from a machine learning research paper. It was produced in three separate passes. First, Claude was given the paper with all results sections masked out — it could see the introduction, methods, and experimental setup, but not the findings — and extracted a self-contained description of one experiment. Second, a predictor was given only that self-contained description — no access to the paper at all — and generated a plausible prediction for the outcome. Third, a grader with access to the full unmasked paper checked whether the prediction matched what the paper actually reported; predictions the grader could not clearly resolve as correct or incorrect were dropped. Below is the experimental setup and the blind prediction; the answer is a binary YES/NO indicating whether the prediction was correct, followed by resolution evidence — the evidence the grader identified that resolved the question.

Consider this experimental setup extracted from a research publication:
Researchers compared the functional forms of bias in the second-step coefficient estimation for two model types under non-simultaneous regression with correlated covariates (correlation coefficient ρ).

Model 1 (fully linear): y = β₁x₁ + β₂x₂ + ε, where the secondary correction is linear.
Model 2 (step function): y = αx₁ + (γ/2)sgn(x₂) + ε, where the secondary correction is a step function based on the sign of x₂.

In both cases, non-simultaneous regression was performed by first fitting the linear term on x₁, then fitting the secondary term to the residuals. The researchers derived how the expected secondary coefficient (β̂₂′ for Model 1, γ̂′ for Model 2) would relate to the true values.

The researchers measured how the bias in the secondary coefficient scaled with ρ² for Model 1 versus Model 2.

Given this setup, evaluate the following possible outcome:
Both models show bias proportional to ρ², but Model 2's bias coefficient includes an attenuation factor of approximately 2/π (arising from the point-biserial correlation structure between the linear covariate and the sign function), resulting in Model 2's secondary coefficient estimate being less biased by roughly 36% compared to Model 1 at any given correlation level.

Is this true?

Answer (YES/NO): YES